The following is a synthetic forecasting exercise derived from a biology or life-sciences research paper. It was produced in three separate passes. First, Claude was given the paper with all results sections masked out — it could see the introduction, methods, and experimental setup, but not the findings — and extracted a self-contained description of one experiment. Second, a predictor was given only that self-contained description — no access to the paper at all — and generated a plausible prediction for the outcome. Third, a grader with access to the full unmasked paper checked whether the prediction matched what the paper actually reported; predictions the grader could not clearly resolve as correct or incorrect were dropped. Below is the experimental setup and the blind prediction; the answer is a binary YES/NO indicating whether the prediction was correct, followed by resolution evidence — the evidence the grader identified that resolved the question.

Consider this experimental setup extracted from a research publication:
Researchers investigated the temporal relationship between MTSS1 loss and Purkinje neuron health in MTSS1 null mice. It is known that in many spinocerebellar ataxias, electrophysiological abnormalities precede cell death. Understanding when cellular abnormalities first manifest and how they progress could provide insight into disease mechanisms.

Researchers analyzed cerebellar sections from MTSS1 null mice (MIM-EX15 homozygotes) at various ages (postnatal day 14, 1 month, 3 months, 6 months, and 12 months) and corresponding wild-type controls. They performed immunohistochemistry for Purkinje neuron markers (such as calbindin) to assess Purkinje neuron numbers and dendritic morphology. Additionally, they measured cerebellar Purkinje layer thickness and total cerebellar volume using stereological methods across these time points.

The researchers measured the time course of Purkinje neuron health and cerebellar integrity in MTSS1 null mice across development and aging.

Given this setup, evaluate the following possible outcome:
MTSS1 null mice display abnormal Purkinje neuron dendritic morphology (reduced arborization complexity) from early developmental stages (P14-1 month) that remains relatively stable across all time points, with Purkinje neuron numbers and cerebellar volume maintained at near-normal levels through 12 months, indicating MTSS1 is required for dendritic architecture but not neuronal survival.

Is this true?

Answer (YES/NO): NO